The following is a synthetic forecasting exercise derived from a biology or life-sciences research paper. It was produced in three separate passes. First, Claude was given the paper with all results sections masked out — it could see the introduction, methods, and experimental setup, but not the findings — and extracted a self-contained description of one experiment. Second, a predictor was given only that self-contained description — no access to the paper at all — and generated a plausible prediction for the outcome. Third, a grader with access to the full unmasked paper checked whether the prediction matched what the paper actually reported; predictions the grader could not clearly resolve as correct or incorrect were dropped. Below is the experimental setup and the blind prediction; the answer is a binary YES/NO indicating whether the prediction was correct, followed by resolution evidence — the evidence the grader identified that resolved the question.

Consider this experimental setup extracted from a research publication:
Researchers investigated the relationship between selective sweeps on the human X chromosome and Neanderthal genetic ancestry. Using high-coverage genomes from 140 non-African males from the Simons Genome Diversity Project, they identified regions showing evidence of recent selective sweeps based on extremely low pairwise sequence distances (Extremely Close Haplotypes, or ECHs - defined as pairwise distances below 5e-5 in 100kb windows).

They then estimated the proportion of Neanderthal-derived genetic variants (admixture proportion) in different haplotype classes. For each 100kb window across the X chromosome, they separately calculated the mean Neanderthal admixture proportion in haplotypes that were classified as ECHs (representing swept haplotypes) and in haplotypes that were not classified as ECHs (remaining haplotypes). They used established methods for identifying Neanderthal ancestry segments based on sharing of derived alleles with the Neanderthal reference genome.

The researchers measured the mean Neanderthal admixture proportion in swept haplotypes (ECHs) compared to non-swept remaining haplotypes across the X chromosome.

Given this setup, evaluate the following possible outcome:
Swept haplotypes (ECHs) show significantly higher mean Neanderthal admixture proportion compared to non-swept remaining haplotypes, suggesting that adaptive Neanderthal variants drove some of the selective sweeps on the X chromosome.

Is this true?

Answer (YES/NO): NO